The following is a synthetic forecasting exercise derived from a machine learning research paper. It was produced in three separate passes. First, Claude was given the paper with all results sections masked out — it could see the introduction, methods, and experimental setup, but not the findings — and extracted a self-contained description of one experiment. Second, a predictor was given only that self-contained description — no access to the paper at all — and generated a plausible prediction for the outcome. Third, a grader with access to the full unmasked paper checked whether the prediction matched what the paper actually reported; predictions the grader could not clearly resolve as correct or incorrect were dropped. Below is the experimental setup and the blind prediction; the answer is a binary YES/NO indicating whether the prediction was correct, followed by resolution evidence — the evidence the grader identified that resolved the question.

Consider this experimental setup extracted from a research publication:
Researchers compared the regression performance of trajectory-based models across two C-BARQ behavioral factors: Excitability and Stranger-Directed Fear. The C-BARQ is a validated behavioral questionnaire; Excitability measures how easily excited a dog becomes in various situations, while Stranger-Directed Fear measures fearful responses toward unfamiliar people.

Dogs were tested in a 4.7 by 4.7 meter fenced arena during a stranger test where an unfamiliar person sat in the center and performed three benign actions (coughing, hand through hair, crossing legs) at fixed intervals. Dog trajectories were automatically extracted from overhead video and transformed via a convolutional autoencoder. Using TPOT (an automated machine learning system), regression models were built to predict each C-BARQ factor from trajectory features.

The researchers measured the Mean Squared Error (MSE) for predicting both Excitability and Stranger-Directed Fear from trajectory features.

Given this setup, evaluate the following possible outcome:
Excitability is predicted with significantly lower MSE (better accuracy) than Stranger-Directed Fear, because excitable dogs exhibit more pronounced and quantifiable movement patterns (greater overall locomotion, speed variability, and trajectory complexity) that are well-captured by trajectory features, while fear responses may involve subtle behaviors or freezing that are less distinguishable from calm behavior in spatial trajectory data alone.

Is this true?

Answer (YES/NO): YES